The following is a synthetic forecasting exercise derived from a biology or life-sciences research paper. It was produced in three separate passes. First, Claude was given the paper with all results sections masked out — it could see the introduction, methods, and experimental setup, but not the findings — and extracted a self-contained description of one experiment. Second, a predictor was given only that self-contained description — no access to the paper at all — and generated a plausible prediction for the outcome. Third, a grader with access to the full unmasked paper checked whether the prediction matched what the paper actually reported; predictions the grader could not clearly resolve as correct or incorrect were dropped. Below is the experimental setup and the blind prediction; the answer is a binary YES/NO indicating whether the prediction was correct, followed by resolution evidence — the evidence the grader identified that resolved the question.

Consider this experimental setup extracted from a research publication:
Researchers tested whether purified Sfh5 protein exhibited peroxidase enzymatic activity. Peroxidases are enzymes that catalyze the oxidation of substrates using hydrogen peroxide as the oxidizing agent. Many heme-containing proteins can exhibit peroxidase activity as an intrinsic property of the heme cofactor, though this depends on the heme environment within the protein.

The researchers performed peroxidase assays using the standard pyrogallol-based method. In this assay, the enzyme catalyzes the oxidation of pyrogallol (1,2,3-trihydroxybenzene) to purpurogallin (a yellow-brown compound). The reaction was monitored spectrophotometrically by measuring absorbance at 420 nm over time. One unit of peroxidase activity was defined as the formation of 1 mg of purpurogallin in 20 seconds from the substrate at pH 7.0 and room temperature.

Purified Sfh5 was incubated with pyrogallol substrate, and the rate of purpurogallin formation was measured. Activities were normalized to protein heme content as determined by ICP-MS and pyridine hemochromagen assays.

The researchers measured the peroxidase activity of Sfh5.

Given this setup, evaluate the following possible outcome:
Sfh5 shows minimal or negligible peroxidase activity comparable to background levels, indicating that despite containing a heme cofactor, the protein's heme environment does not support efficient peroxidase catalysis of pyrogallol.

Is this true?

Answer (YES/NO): NO